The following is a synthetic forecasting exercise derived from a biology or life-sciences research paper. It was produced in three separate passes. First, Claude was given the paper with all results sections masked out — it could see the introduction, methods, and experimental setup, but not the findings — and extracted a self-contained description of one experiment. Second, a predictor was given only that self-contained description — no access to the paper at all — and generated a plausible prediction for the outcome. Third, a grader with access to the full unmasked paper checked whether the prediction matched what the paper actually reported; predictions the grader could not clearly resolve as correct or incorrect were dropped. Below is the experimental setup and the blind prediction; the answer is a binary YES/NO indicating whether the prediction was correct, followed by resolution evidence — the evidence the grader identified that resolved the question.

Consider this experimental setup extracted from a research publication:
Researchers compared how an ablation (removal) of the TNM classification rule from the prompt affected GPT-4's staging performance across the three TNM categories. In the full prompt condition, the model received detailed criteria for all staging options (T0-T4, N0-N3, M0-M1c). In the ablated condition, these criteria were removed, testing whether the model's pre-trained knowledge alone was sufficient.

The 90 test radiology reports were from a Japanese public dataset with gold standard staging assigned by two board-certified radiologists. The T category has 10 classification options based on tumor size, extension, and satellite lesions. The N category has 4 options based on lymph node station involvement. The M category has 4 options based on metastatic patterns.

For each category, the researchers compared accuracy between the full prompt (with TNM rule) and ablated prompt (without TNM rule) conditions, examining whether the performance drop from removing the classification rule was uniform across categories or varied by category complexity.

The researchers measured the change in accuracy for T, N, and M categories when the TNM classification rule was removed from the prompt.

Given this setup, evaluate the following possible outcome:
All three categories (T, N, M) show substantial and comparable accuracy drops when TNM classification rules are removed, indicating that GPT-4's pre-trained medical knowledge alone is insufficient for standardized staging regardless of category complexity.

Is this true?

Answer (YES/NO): NO